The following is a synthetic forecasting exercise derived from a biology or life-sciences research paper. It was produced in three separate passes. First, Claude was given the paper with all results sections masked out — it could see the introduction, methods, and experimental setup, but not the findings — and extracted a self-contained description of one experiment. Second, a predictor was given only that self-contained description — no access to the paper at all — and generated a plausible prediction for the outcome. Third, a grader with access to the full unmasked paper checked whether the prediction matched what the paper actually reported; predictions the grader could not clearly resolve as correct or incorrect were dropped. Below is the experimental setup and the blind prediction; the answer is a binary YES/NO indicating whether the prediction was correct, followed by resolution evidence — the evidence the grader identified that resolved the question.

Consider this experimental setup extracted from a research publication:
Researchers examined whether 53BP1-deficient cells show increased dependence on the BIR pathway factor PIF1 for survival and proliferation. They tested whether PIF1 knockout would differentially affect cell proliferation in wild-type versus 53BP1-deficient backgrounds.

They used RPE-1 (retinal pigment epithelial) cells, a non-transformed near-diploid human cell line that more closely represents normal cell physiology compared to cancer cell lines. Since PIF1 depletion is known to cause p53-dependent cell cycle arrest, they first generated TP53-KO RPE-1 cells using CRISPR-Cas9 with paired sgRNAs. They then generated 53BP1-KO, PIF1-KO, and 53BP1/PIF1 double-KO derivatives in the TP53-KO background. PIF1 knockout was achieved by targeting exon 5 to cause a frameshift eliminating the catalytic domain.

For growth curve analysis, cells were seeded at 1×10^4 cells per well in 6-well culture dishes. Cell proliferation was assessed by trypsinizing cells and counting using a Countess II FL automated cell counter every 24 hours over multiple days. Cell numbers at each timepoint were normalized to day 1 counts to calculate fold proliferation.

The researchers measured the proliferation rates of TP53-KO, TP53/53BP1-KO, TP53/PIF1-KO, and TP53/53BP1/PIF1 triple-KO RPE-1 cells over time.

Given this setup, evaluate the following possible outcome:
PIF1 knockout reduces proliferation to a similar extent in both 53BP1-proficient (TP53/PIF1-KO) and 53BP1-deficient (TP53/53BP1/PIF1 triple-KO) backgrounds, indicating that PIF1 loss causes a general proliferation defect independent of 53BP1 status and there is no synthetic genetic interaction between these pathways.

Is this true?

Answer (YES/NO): NO